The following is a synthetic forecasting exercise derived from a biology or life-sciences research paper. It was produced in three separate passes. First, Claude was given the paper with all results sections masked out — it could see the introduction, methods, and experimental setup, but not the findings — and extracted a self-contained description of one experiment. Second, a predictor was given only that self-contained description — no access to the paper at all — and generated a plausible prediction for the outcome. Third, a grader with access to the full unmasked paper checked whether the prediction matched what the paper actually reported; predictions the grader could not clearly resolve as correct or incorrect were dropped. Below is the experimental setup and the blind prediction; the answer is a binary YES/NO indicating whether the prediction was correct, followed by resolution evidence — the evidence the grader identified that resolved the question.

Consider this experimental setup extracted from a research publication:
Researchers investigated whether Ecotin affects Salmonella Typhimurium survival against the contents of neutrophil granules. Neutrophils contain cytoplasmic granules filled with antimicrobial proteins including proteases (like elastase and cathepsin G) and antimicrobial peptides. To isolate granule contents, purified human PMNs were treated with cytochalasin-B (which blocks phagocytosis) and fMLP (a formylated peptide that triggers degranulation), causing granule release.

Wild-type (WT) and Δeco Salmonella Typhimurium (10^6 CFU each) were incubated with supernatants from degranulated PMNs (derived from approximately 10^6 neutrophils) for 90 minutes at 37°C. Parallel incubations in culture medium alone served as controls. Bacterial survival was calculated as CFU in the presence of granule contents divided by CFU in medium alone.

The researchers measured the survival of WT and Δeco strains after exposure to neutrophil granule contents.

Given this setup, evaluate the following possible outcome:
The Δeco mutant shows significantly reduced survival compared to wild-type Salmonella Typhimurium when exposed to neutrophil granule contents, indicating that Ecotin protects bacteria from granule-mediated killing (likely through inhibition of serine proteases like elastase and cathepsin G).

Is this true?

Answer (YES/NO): YES